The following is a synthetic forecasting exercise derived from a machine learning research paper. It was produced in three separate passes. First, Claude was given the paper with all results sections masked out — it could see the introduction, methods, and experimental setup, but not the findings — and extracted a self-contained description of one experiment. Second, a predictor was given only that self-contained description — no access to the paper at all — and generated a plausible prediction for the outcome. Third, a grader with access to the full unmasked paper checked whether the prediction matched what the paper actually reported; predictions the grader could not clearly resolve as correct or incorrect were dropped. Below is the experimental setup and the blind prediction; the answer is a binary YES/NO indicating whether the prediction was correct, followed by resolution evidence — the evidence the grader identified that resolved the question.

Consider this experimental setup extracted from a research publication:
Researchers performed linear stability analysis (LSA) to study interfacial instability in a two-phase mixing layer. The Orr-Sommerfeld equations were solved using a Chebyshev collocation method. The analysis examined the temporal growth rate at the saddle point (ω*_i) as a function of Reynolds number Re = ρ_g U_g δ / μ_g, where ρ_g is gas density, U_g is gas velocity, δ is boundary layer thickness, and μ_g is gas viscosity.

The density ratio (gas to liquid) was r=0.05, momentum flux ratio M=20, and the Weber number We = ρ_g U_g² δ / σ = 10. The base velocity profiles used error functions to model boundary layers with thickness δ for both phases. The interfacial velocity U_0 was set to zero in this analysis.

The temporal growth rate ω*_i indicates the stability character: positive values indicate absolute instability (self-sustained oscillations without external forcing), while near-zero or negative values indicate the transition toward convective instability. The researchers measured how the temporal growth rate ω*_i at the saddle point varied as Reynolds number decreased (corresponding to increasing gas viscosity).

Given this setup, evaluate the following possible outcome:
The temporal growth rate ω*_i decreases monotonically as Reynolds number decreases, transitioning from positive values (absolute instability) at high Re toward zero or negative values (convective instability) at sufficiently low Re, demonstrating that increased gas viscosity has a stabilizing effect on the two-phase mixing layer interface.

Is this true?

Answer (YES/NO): NO